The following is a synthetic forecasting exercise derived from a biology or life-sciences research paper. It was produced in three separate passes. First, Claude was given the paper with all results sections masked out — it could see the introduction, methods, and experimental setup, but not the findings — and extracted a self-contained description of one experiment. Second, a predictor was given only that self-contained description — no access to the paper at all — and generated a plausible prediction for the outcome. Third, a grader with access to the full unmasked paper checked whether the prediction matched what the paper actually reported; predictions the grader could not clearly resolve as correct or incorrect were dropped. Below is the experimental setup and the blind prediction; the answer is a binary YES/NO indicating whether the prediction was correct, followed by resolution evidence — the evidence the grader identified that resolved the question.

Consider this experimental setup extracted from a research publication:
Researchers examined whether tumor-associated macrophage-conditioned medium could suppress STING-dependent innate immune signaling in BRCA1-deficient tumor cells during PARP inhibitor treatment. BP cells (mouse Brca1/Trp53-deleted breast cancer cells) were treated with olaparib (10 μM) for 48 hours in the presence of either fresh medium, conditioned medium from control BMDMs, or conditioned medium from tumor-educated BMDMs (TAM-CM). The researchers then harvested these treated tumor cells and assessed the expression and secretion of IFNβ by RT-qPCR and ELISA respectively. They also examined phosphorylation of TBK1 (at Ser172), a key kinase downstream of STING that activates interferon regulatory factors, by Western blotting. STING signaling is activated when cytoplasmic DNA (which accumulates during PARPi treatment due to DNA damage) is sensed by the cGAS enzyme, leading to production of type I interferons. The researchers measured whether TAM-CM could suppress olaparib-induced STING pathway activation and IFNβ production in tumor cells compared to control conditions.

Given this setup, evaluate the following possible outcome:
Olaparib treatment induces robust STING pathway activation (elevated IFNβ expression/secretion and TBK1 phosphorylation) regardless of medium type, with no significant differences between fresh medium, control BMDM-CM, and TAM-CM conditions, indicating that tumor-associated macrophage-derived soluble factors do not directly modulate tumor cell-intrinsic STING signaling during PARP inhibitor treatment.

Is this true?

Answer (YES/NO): NO